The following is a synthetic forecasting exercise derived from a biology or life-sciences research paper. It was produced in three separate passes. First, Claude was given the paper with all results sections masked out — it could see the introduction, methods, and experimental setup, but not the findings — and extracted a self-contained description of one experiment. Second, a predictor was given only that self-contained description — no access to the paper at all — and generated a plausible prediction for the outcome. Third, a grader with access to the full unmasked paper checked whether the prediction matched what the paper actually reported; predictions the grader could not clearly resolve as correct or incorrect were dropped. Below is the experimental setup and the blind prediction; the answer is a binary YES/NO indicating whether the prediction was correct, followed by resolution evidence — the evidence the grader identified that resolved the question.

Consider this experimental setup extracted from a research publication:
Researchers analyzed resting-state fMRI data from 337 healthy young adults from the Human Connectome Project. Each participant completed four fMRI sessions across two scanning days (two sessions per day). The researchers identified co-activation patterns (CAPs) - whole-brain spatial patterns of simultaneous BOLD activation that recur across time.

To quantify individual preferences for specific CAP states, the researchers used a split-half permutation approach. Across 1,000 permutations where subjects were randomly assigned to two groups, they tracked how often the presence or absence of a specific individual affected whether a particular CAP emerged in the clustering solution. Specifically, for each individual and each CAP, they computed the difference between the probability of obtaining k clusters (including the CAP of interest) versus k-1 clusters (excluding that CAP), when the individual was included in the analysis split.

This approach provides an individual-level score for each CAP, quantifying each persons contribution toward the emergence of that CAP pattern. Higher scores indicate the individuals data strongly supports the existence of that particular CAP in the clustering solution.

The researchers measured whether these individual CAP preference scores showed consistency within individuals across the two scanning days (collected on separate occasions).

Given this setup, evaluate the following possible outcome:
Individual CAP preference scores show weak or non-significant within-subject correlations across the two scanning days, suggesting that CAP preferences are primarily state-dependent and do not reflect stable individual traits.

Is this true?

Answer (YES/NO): NO